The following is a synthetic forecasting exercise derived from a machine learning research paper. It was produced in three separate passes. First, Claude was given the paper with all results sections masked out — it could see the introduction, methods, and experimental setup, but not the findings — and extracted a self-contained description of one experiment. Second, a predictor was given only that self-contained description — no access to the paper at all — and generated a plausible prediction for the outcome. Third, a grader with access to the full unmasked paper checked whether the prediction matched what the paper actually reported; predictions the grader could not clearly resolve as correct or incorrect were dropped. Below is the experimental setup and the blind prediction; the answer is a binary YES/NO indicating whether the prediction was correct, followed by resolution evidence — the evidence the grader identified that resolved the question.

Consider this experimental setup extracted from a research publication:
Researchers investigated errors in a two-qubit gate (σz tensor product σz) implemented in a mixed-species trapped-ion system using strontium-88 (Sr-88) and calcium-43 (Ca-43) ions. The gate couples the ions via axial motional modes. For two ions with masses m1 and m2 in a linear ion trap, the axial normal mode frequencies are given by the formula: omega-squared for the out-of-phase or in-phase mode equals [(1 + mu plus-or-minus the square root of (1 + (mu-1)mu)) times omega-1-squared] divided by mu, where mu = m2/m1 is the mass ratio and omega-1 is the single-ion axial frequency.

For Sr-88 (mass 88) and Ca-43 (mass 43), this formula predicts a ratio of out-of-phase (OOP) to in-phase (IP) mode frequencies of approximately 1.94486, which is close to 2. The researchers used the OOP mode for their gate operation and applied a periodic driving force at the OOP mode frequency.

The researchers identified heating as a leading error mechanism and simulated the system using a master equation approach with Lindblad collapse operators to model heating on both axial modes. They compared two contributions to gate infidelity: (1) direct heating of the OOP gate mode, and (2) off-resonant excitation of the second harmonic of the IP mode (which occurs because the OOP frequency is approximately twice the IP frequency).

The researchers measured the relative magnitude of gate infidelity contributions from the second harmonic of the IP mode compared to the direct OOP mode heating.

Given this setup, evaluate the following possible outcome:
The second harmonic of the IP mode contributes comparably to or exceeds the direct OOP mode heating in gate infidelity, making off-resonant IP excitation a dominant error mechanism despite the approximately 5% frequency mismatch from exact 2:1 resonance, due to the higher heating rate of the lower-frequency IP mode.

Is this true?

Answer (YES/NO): YES